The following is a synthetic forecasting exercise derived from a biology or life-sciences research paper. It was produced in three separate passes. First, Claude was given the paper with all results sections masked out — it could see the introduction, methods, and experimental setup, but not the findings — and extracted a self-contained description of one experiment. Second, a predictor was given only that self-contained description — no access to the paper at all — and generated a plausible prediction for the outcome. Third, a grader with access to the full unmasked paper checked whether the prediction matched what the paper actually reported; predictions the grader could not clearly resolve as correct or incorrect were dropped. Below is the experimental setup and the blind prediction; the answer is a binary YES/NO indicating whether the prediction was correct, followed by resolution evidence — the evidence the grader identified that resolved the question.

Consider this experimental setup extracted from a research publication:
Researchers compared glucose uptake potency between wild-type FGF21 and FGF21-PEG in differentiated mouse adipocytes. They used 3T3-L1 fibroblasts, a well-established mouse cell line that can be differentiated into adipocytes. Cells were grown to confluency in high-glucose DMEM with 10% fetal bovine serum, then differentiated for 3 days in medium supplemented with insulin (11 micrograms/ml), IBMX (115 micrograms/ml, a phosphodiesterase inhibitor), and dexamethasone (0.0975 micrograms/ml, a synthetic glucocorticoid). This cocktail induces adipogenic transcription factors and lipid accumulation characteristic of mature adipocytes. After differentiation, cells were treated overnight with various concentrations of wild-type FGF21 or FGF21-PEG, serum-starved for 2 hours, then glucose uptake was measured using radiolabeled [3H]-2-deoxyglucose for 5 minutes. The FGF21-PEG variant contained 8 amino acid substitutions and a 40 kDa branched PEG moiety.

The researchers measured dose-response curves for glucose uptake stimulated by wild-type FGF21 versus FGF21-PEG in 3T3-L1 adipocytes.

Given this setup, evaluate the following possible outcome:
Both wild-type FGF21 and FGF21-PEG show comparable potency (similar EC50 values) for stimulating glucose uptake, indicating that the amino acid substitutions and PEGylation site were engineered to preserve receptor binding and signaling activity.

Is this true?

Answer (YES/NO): NO